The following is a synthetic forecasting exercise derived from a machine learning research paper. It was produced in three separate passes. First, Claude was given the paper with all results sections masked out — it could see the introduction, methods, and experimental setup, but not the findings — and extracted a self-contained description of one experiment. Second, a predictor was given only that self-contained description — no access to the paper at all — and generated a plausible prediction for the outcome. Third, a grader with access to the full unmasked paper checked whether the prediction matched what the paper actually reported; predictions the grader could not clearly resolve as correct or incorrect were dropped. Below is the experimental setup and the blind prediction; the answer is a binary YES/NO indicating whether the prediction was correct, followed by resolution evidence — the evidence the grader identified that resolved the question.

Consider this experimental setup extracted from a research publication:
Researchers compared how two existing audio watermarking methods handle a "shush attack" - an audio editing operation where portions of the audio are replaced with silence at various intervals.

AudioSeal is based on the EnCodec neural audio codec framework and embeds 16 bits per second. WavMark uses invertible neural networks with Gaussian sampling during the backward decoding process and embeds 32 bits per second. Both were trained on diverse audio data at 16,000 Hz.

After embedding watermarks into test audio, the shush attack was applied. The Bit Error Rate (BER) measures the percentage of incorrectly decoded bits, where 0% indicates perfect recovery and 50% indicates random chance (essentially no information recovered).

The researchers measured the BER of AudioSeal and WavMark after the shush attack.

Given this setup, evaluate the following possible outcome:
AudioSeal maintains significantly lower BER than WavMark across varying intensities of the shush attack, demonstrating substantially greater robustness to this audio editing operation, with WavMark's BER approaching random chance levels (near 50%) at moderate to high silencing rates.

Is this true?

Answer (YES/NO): NO